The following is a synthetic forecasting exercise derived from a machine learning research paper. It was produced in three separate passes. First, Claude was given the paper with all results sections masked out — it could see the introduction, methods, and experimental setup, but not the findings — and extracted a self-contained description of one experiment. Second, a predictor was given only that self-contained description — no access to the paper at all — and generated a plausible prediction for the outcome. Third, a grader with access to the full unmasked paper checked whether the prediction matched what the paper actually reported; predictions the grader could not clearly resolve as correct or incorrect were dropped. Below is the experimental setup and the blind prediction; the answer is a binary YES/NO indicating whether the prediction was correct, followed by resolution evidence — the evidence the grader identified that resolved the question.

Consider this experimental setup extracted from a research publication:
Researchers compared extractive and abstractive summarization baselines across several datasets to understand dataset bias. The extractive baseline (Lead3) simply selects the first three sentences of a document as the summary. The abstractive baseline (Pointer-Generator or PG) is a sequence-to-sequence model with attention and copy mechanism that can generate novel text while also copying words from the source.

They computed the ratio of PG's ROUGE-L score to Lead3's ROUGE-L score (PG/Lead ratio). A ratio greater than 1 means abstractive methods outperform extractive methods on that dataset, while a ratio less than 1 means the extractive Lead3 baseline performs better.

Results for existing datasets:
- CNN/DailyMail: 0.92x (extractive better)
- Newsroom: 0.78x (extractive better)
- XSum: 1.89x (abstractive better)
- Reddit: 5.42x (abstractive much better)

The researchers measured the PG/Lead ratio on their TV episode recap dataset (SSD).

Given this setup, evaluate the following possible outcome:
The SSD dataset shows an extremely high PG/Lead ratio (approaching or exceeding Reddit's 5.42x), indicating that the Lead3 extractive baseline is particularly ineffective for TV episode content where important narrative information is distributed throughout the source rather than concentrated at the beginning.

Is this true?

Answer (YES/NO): NO